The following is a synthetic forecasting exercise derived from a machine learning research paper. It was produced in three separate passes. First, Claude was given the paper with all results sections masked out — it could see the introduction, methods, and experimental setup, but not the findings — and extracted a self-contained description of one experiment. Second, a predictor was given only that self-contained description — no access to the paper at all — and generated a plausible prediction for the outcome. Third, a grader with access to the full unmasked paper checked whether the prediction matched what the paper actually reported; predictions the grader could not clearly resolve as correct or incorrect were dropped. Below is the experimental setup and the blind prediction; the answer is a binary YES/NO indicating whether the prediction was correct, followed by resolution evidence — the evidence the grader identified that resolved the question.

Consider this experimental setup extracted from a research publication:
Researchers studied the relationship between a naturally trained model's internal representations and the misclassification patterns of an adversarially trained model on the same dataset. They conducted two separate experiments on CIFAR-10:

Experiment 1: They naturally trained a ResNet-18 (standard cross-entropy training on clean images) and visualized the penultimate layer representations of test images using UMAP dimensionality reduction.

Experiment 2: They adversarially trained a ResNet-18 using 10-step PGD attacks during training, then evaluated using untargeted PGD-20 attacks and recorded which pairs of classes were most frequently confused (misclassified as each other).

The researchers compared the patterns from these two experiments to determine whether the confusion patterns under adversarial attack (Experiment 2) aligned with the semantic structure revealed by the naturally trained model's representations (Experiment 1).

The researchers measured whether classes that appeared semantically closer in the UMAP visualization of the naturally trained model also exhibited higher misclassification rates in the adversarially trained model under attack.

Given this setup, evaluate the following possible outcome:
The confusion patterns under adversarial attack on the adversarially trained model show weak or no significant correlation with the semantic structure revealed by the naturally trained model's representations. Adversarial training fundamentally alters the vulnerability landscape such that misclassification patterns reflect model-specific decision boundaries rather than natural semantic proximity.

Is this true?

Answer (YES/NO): NO